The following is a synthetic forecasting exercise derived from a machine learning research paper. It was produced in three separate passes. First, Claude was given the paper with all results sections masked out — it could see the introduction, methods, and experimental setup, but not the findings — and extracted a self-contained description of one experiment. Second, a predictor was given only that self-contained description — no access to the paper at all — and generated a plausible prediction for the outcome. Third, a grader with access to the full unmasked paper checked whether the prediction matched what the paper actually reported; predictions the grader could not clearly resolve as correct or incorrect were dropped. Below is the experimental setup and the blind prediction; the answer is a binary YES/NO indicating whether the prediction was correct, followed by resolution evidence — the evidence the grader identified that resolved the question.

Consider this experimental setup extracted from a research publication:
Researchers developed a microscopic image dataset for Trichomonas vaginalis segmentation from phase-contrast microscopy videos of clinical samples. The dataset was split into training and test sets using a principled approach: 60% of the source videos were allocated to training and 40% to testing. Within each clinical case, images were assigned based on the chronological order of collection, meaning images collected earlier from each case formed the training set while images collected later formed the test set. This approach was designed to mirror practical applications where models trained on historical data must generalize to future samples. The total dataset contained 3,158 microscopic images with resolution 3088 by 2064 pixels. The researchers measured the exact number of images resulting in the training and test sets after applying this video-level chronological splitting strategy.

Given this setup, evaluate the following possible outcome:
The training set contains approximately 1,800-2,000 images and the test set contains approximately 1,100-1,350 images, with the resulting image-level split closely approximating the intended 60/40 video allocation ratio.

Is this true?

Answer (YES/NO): NO